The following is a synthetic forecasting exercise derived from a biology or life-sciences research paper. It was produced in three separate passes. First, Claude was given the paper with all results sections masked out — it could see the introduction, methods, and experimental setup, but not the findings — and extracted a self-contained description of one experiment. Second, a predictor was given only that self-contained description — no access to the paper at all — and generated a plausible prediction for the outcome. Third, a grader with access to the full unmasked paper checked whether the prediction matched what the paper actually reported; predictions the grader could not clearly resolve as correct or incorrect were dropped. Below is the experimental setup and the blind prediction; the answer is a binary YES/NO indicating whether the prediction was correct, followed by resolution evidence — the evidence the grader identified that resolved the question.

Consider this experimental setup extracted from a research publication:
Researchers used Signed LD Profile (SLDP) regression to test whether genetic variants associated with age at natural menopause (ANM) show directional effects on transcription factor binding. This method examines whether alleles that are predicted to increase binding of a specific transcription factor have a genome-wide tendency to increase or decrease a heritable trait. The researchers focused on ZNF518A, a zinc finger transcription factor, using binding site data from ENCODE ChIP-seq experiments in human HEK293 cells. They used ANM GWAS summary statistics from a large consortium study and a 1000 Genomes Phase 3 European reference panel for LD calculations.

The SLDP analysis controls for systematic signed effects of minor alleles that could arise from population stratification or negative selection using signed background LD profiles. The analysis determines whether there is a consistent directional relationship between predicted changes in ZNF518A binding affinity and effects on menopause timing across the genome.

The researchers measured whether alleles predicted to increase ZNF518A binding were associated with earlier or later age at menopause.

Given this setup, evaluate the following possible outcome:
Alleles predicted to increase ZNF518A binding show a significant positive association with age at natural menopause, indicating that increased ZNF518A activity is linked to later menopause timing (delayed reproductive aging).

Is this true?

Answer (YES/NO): NO